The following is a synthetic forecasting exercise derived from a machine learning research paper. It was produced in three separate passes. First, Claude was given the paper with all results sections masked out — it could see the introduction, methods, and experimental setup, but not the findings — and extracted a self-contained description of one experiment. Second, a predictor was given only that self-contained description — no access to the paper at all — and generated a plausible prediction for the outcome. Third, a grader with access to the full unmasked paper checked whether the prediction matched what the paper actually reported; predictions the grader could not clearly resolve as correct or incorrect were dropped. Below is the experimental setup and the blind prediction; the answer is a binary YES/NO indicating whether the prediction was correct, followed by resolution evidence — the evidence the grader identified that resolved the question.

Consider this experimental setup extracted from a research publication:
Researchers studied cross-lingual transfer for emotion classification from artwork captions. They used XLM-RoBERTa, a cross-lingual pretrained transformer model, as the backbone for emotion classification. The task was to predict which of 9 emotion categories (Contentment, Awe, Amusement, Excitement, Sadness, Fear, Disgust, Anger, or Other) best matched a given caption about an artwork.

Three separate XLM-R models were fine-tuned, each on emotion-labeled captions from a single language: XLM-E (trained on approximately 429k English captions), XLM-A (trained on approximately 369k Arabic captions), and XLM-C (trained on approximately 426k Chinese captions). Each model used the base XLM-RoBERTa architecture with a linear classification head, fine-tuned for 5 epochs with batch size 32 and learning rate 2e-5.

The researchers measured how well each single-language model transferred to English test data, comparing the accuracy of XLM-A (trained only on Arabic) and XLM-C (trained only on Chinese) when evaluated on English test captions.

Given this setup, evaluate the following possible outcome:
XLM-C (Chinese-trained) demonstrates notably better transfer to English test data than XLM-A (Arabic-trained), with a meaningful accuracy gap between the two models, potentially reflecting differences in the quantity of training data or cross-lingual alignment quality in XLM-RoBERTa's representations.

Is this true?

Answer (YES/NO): NO